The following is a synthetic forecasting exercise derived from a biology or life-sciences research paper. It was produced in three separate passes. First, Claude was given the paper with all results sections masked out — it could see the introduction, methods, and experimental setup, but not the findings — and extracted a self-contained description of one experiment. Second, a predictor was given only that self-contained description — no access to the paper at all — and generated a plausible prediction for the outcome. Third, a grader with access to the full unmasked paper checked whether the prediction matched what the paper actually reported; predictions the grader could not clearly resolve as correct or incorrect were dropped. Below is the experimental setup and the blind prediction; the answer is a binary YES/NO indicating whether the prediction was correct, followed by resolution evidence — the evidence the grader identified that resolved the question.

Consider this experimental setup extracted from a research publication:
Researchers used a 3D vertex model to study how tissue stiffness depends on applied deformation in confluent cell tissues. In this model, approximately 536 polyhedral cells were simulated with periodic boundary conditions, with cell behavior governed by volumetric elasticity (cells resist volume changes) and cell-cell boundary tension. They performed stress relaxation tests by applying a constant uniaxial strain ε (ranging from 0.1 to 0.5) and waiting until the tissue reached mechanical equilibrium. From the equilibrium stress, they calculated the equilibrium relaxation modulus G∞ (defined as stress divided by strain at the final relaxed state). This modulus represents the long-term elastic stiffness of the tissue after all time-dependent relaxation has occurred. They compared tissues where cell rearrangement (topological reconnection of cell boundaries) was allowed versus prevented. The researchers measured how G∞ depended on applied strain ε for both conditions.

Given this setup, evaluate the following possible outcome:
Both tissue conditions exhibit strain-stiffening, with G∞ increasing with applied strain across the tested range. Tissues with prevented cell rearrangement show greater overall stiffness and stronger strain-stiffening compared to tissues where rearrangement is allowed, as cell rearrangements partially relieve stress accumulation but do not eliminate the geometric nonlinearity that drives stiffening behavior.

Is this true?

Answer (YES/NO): NO